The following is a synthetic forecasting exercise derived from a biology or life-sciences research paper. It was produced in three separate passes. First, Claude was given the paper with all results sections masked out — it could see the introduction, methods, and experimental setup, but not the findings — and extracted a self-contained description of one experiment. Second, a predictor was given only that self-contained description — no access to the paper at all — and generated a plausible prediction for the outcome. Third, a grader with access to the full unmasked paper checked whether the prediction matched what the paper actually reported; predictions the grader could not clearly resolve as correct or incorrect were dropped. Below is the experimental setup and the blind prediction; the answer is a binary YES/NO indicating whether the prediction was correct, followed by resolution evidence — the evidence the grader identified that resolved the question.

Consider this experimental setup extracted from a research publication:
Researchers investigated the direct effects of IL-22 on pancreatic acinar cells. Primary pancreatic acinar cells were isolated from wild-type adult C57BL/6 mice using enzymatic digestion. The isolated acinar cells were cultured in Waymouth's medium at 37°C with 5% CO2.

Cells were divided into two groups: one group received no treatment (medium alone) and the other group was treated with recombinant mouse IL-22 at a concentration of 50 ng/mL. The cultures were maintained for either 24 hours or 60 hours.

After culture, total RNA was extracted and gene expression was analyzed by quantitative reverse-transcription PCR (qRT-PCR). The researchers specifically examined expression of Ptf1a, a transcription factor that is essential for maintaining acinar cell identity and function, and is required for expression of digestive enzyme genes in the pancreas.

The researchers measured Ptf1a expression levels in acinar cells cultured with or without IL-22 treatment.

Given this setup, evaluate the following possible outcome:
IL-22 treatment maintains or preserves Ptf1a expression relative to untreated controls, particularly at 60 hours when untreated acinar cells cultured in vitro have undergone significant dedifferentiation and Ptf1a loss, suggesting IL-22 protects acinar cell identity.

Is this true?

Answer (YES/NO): NO